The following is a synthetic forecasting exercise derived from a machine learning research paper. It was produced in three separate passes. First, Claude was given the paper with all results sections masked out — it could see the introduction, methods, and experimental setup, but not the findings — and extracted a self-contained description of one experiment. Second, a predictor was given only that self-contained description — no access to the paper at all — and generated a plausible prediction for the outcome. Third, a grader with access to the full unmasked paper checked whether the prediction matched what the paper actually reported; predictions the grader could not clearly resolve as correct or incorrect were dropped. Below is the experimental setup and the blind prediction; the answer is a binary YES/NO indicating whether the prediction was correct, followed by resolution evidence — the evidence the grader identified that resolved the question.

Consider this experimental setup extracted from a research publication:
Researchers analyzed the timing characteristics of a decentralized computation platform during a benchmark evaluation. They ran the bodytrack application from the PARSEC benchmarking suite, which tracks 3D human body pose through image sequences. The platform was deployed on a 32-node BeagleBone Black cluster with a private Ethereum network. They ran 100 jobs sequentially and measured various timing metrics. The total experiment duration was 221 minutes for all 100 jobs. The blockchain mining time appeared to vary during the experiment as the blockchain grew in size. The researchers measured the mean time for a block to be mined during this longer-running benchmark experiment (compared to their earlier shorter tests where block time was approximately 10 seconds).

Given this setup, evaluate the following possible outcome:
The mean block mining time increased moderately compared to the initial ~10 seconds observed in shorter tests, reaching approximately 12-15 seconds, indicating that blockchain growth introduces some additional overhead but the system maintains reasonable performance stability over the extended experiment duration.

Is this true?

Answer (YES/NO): NO